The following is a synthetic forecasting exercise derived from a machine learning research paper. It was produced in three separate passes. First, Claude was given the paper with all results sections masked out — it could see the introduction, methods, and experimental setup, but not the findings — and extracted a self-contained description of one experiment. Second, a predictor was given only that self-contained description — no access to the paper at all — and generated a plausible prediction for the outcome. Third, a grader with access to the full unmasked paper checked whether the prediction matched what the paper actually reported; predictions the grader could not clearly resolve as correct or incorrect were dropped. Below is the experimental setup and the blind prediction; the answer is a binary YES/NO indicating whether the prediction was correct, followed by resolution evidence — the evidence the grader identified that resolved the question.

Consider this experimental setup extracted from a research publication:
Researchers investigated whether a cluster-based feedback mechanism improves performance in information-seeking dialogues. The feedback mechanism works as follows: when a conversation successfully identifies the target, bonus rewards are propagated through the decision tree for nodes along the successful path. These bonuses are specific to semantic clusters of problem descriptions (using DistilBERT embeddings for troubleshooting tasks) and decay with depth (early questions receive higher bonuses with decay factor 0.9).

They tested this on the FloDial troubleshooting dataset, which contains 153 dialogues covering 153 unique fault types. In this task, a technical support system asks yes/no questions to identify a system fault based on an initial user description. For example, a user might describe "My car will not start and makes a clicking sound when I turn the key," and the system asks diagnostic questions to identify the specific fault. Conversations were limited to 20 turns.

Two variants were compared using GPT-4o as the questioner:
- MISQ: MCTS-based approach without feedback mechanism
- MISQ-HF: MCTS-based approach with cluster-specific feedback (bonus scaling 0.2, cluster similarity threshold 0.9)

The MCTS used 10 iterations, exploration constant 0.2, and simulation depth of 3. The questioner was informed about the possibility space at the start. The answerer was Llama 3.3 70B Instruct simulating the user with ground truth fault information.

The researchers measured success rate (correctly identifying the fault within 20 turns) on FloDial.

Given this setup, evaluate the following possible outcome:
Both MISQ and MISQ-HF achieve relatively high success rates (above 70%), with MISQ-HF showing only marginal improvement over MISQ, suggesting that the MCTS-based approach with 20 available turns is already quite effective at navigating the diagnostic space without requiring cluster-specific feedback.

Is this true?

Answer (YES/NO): NO